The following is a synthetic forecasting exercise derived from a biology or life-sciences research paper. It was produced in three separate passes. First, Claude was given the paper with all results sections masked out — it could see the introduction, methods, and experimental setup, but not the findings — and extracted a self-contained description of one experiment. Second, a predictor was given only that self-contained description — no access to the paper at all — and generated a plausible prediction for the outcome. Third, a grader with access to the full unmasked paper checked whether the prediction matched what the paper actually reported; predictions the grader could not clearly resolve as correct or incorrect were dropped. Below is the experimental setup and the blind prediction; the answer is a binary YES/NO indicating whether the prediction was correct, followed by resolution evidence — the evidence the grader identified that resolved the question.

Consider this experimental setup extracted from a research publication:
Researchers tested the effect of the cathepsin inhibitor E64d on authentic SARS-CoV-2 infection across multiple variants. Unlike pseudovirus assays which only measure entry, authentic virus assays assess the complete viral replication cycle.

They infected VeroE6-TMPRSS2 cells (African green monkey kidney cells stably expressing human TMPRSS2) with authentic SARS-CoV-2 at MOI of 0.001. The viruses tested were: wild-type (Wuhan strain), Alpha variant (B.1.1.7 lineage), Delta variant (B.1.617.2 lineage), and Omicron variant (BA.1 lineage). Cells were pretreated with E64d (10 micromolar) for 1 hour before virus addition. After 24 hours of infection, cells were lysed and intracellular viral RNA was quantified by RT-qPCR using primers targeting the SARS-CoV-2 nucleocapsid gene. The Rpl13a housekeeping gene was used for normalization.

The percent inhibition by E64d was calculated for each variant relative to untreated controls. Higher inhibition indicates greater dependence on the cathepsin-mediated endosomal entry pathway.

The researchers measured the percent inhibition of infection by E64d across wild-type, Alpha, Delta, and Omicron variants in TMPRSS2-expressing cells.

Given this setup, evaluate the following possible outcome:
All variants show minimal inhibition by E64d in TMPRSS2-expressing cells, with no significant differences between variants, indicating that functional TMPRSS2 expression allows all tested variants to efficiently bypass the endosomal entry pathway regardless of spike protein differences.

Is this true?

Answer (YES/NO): NO